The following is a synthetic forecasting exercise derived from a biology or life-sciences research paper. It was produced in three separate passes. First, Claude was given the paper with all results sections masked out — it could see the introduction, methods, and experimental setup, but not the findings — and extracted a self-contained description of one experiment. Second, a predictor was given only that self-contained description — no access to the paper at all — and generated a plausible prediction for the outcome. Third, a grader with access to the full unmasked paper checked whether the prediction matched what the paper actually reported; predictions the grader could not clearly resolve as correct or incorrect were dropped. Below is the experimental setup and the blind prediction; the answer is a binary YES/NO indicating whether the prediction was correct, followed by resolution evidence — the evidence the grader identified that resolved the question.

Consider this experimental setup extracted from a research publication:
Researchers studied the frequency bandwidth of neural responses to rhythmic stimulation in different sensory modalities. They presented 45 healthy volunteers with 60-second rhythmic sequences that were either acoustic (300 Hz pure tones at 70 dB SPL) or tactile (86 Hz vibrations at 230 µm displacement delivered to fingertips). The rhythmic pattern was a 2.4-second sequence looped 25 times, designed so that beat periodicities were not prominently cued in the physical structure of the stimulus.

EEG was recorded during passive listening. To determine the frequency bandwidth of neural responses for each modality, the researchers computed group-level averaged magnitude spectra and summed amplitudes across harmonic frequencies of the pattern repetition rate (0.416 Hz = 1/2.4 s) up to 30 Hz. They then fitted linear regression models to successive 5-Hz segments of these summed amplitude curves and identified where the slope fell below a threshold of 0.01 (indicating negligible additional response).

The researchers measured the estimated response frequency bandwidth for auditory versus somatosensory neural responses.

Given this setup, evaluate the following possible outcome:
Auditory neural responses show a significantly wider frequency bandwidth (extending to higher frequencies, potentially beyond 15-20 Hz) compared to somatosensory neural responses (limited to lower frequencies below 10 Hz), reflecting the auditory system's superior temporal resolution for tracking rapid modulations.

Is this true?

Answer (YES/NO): NO